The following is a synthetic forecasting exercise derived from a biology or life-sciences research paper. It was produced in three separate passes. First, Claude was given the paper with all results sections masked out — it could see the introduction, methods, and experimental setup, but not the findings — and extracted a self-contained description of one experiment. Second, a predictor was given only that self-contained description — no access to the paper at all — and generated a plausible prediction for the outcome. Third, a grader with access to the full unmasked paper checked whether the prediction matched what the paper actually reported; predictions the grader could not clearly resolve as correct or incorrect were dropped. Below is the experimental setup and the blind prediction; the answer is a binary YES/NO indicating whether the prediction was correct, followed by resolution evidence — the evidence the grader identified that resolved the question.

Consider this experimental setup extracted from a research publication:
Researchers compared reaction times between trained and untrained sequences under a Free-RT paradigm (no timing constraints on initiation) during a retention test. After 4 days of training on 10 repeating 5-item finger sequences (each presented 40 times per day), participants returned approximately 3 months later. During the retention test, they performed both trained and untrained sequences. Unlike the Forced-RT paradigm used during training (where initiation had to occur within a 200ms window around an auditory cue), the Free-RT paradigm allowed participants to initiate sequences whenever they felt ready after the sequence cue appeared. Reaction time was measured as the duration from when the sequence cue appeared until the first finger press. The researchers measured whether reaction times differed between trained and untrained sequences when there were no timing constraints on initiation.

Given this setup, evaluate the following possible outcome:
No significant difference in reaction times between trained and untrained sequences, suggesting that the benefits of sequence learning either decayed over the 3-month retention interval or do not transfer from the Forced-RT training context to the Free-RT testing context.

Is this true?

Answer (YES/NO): NO